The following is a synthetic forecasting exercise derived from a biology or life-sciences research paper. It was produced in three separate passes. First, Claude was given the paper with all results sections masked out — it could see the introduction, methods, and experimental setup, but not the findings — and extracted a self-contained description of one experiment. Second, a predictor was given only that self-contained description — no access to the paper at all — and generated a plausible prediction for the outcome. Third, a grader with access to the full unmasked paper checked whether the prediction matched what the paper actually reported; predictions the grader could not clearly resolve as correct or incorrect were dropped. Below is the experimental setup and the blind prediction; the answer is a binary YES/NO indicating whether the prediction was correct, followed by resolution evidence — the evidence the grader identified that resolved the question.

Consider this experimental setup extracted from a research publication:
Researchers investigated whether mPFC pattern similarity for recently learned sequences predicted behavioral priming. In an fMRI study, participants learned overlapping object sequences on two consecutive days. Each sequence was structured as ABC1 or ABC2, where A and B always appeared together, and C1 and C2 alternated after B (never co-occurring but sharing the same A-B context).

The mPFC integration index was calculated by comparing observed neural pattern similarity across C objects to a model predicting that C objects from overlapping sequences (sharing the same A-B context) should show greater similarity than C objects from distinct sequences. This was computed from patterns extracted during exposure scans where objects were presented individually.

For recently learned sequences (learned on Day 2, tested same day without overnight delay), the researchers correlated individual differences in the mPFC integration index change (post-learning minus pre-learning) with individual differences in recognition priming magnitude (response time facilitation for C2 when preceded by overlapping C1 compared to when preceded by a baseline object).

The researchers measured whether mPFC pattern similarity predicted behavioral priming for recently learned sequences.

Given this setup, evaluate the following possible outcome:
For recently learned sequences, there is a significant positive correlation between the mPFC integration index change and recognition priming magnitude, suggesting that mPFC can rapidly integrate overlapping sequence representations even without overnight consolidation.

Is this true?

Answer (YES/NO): NO